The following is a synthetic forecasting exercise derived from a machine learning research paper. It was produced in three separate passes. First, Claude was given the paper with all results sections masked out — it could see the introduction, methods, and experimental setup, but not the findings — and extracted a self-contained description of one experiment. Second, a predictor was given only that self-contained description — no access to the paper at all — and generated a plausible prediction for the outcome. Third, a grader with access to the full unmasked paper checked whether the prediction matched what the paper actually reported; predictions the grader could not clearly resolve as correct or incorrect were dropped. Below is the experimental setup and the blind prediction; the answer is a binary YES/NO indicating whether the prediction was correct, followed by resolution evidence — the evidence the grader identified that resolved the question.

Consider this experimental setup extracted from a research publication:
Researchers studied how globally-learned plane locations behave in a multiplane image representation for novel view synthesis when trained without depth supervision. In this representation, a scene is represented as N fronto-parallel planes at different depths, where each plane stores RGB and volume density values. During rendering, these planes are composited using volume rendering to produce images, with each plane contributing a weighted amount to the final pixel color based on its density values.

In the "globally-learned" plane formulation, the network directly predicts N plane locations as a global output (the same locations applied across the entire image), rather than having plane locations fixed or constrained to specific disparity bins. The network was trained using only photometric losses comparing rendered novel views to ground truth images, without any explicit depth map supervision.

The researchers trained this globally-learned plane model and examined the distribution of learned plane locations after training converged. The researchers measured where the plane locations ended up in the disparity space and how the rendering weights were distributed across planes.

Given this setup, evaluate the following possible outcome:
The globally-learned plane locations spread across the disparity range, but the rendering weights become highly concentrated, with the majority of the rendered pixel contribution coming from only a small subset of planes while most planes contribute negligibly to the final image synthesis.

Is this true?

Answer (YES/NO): NO